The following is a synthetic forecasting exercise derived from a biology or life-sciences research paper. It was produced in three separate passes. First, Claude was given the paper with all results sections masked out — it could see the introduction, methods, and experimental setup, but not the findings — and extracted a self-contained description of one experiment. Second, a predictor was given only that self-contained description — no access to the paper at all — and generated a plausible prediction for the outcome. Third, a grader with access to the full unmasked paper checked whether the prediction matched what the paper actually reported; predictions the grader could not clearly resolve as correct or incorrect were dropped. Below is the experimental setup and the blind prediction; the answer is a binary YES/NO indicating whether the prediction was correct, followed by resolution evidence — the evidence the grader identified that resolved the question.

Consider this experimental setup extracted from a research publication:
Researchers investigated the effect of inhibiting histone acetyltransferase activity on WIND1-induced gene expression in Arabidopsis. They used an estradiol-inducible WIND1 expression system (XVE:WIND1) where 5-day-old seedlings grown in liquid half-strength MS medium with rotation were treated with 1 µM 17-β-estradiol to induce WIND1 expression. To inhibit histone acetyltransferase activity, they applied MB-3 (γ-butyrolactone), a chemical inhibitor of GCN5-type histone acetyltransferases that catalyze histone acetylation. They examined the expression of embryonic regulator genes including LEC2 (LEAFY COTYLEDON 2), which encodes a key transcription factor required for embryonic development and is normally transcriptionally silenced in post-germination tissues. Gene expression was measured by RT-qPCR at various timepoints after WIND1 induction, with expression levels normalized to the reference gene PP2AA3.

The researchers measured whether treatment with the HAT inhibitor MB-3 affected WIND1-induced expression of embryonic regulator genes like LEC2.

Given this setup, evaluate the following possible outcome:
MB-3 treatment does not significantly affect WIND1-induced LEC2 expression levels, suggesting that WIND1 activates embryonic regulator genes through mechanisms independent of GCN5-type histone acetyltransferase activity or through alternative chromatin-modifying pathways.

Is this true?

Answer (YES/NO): NO